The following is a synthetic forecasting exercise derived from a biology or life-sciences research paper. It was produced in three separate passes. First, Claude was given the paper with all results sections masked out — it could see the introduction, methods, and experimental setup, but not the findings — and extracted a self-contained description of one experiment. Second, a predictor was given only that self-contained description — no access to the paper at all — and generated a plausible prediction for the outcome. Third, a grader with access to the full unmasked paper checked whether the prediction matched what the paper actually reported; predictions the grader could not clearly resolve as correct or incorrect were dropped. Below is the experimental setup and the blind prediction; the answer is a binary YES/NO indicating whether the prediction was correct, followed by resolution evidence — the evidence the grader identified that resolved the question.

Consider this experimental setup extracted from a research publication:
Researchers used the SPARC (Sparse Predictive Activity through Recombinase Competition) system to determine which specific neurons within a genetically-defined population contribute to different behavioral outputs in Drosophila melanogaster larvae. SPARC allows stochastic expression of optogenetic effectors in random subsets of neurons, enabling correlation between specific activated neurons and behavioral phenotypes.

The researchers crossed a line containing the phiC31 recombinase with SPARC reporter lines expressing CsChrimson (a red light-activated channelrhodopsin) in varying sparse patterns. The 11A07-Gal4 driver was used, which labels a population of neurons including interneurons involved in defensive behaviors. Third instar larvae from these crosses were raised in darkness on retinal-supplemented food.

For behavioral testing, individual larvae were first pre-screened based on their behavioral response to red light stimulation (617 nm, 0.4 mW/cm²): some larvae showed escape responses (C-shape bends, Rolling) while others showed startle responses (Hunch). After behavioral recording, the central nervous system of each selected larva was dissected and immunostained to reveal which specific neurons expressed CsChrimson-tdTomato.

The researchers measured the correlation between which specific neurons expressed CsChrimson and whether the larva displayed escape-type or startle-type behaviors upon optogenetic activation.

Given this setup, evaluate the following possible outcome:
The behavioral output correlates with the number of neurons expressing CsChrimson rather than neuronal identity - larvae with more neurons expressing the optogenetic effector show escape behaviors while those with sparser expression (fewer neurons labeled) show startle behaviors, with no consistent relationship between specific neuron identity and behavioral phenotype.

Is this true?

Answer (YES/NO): NO